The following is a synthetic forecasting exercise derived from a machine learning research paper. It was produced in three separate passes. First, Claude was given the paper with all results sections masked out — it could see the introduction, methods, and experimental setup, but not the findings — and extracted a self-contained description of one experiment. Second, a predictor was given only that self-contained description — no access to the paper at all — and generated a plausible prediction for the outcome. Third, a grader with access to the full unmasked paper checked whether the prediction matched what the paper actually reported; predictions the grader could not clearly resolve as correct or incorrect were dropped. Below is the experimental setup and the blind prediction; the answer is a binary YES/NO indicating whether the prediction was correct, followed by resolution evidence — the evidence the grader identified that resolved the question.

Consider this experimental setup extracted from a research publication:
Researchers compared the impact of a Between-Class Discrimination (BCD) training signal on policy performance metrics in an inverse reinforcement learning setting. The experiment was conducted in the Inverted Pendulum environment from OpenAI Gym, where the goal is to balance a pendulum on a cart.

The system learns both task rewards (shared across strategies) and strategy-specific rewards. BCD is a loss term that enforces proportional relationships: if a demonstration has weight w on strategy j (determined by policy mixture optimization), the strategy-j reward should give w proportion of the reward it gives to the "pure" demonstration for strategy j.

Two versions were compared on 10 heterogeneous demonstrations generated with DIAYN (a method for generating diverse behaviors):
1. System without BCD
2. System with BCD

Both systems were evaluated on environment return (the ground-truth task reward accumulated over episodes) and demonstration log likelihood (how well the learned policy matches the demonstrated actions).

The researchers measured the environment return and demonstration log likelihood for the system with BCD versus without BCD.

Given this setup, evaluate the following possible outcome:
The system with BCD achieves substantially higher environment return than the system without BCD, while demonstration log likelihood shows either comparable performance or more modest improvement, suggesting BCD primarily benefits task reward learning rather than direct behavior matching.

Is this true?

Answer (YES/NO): NO